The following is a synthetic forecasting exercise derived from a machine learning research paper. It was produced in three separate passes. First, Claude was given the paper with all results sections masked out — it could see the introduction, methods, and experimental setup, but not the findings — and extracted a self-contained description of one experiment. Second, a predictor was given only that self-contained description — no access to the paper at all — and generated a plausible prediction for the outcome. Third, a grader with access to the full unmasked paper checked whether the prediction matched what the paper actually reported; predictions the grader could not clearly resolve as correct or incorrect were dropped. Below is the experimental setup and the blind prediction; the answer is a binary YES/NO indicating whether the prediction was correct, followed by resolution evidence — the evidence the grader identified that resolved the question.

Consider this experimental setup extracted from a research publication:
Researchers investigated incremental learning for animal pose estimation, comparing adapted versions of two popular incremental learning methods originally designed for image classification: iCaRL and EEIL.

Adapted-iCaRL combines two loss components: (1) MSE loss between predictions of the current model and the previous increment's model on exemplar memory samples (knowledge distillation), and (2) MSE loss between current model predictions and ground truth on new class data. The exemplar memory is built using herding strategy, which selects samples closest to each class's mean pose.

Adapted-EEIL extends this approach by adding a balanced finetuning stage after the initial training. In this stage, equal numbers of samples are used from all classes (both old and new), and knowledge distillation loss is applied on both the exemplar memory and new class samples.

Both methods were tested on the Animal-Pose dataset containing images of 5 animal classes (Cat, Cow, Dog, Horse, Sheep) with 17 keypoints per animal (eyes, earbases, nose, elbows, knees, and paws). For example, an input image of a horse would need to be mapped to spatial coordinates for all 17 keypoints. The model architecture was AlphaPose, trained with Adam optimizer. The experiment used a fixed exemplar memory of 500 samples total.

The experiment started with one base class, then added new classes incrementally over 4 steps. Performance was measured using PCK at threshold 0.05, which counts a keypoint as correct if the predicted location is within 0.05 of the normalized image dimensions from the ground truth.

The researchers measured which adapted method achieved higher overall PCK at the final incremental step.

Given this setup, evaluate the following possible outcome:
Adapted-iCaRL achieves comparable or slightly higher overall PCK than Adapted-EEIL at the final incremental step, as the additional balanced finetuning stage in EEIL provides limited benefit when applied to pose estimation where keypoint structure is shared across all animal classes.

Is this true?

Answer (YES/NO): NO